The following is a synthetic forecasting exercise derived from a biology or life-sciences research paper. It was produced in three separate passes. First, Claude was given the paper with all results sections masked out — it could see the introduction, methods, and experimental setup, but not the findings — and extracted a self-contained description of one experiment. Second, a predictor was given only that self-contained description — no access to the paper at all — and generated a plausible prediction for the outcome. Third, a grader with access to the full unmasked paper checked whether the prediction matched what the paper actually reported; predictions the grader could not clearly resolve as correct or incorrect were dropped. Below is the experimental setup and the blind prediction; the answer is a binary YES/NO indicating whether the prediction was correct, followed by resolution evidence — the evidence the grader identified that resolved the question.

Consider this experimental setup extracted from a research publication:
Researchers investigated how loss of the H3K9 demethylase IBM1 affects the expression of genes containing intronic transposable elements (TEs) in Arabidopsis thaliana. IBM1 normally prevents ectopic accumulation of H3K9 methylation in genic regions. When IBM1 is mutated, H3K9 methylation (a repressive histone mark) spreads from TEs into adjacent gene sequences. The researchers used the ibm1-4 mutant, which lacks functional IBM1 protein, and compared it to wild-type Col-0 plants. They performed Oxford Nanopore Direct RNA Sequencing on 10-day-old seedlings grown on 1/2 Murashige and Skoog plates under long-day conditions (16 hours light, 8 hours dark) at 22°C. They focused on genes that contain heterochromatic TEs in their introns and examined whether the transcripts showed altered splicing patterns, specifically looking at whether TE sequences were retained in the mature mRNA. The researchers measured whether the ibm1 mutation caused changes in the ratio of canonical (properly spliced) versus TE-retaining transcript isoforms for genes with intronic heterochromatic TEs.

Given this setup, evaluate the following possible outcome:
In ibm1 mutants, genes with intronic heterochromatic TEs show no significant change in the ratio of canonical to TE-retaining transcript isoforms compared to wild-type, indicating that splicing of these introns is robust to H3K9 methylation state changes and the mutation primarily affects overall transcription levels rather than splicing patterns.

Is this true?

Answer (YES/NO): NO